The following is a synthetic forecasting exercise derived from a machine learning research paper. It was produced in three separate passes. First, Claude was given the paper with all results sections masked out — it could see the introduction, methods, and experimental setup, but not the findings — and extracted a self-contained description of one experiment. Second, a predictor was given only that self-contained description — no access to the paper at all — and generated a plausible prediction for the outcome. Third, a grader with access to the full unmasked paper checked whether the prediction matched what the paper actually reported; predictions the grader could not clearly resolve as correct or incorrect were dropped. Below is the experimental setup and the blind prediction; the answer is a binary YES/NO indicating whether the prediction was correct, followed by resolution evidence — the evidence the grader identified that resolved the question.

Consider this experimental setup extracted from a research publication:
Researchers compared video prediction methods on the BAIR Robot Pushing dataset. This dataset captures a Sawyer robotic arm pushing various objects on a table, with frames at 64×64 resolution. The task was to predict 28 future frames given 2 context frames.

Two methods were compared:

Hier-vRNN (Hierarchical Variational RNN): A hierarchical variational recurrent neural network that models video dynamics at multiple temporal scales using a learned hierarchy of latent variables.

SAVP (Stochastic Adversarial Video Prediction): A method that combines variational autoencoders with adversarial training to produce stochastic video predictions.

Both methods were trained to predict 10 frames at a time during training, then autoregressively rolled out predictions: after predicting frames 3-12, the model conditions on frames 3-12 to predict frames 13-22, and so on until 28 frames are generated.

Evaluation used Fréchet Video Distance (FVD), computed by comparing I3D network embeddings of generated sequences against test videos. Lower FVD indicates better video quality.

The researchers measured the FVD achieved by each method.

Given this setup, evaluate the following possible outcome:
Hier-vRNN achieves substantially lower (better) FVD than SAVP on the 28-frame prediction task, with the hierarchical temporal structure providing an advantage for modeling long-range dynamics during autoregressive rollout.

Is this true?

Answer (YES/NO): NO